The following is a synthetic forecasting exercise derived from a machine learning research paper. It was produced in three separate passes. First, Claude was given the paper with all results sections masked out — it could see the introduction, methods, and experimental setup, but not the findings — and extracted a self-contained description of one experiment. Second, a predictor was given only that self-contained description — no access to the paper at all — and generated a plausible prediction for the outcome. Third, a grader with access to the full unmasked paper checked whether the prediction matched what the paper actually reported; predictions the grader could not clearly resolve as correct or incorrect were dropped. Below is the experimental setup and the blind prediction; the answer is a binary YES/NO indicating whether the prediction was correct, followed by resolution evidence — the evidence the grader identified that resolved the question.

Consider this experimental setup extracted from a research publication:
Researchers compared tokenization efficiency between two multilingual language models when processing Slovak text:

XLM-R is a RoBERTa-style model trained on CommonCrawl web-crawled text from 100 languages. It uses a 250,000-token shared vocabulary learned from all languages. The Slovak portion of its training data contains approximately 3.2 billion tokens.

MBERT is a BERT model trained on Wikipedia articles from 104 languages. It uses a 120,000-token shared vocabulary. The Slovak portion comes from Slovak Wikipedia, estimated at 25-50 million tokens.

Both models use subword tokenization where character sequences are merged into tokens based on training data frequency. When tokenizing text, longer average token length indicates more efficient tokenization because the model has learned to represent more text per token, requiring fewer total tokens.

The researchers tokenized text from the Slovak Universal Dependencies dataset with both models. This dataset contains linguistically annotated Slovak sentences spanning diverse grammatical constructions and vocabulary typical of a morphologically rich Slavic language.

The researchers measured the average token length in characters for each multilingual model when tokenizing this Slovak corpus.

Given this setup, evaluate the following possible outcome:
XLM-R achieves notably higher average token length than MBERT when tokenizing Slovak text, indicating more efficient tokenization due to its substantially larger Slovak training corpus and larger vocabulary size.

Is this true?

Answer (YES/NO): YES